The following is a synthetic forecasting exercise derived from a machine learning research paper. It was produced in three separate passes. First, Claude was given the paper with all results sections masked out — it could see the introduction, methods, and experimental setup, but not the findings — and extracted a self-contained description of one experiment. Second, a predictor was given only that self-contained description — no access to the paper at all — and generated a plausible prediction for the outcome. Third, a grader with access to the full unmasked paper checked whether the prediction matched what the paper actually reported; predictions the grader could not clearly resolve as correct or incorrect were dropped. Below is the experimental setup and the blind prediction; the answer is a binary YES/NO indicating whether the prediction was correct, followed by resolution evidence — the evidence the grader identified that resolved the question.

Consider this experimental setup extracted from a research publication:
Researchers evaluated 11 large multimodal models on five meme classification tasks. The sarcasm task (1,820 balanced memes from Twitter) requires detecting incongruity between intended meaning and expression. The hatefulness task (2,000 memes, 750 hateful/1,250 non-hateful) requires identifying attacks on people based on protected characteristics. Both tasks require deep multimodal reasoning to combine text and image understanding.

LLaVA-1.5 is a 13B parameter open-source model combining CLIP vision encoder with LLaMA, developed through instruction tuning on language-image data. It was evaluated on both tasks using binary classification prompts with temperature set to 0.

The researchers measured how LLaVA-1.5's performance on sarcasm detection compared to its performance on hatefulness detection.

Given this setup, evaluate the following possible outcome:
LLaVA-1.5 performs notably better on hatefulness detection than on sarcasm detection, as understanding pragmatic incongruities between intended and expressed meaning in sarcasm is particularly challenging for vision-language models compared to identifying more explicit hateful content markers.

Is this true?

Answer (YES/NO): NO